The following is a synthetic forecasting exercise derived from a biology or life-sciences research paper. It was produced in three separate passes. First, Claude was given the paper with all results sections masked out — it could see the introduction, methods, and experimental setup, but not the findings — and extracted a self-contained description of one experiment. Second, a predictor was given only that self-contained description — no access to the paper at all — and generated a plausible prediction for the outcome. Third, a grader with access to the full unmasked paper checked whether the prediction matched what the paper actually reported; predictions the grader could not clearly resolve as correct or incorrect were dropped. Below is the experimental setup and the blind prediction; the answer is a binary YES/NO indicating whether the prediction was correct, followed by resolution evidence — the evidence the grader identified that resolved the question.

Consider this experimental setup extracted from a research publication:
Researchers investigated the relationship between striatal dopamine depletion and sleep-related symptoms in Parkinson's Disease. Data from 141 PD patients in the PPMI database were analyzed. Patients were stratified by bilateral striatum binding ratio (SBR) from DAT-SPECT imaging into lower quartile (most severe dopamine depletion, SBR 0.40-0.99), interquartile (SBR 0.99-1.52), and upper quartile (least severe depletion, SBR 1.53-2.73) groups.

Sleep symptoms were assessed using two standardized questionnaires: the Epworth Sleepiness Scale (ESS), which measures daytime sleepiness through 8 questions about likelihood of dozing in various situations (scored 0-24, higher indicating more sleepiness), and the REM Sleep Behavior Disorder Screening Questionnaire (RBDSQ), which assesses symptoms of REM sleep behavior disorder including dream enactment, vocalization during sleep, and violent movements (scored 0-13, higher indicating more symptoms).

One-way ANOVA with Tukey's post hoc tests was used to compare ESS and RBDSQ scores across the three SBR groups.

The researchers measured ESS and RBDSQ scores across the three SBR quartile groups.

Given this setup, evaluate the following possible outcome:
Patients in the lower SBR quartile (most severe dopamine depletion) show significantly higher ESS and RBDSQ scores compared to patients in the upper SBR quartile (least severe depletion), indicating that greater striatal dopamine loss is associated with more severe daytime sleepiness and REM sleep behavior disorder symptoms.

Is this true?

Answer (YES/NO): YES